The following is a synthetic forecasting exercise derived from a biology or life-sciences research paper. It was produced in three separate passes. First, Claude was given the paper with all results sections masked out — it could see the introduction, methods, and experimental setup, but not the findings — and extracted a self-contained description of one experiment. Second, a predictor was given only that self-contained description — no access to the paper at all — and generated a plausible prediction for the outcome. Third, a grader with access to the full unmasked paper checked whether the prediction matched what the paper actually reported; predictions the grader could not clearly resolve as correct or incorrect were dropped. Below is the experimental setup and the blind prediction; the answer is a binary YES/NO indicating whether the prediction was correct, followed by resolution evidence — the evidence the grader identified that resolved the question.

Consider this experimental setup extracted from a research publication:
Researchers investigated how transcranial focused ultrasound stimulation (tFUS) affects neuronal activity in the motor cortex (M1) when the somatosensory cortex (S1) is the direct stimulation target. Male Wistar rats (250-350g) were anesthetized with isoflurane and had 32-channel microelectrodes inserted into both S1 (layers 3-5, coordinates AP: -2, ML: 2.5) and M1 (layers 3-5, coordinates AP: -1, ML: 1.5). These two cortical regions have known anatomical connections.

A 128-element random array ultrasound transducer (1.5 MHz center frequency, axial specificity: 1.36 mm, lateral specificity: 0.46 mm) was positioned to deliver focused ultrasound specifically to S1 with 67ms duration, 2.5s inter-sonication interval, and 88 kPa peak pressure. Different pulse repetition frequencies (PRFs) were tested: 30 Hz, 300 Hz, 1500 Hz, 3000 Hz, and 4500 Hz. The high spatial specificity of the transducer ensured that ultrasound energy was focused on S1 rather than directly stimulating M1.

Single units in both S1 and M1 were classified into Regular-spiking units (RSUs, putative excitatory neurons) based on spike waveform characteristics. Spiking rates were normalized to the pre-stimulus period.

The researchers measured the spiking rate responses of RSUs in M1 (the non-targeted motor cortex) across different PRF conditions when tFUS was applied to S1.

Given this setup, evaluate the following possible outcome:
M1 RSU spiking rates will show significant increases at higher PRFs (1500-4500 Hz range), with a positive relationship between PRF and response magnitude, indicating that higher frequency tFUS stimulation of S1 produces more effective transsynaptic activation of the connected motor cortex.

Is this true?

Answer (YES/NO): NO